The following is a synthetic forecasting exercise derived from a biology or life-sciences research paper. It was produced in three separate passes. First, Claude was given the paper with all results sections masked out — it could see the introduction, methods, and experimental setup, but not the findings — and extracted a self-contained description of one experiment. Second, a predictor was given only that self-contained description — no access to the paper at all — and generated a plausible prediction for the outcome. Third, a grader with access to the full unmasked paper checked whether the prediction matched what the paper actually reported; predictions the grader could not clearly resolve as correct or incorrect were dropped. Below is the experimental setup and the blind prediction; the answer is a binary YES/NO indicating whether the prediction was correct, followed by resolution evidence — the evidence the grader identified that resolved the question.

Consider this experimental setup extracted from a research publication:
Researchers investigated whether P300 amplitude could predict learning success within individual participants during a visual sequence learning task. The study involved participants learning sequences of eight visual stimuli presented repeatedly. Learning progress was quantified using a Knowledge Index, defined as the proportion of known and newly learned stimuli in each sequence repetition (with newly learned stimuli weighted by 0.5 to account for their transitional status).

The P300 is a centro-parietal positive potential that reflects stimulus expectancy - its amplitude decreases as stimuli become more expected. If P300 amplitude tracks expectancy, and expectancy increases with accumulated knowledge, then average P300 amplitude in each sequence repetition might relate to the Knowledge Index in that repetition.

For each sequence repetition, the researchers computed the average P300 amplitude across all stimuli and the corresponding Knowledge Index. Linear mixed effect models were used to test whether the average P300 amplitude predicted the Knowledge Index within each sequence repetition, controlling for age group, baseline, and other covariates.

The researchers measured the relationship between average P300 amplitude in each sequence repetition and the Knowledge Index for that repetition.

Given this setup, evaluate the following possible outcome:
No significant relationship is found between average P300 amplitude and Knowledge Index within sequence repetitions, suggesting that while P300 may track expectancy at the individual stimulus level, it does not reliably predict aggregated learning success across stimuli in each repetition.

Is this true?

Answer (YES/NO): NO